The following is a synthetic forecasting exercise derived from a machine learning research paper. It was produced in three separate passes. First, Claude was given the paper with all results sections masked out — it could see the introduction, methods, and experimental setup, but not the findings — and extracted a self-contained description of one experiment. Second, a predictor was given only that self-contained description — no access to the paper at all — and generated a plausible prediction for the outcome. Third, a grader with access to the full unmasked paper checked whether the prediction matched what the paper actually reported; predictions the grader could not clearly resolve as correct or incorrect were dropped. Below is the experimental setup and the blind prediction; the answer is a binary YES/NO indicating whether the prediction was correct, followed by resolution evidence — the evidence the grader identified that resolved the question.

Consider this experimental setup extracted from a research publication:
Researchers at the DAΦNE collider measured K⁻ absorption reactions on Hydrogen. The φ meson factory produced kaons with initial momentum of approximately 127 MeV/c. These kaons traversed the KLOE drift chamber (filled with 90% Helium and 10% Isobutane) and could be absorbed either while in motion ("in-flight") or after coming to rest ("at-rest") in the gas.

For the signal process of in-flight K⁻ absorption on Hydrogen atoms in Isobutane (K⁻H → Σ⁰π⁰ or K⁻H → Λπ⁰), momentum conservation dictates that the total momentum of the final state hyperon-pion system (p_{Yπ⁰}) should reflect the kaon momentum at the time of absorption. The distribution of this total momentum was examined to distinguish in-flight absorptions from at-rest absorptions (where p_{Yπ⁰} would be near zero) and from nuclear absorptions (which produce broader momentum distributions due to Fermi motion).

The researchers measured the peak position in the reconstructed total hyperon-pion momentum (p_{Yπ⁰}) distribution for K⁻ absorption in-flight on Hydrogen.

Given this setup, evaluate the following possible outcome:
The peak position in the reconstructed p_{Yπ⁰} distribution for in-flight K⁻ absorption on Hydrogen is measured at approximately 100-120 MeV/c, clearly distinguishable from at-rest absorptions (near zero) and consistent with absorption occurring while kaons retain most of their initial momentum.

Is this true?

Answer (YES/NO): NO